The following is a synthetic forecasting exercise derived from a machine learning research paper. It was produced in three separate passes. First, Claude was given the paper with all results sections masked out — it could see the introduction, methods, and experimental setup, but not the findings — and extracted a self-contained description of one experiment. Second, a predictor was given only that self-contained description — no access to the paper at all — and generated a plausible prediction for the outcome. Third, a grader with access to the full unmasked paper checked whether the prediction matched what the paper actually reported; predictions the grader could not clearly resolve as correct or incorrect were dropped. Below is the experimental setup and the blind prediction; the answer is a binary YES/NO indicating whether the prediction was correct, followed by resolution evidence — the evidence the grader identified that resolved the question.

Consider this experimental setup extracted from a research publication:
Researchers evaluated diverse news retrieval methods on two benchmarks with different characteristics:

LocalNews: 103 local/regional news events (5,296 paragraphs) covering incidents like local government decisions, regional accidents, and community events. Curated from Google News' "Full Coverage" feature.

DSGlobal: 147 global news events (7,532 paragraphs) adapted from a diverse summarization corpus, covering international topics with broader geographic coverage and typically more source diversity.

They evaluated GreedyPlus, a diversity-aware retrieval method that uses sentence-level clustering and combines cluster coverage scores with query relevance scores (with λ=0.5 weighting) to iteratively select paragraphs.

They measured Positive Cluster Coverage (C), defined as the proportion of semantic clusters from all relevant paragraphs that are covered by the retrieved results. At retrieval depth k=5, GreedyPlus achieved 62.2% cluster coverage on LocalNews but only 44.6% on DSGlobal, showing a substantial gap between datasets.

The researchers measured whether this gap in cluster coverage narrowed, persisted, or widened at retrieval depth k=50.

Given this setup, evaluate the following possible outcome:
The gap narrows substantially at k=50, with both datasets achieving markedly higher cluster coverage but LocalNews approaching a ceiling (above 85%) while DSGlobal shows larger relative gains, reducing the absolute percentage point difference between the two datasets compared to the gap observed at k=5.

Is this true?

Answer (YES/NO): YES